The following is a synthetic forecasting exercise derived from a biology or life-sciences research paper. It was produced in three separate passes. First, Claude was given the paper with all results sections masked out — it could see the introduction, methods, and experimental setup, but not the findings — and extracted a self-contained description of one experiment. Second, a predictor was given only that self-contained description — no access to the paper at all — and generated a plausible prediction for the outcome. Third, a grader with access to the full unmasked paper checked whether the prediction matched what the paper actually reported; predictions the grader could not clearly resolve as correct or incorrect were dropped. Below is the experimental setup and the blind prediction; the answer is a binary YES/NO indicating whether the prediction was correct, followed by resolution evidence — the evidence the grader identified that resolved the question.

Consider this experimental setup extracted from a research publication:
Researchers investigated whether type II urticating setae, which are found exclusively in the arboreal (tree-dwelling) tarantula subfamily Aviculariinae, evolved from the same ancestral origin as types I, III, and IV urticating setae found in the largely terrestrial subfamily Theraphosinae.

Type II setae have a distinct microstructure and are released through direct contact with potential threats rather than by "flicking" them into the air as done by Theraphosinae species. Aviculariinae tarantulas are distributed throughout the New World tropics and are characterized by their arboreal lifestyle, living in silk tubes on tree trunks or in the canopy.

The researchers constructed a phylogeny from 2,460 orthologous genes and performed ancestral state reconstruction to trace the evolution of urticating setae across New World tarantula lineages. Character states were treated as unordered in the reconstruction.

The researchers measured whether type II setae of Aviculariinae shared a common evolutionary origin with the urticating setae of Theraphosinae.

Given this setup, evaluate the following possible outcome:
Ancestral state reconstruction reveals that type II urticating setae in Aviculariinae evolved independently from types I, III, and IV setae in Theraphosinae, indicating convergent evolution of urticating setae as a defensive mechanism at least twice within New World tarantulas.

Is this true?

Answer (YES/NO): NO